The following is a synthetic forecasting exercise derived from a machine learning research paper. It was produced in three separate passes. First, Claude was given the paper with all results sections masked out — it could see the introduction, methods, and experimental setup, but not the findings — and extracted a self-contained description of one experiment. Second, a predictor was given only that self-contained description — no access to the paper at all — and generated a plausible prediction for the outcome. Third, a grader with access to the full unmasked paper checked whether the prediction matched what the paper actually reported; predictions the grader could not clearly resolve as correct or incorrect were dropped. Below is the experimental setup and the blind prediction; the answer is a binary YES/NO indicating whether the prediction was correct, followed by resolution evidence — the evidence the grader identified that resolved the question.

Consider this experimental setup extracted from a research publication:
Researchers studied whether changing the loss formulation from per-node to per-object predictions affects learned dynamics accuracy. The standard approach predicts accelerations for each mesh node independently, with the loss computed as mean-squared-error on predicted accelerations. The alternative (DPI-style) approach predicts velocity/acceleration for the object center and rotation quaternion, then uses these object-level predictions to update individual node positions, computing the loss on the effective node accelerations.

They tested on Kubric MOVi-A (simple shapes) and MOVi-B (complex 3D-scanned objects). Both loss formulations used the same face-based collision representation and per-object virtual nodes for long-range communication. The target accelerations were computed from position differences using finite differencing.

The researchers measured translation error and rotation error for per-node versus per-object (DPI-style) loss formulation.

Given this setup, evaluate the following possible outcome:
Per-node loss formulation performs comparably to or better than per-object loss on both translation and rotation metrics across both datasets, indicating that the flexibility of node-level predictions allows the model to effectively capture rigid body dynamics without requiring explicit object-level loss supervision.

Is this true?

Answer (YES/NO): YES